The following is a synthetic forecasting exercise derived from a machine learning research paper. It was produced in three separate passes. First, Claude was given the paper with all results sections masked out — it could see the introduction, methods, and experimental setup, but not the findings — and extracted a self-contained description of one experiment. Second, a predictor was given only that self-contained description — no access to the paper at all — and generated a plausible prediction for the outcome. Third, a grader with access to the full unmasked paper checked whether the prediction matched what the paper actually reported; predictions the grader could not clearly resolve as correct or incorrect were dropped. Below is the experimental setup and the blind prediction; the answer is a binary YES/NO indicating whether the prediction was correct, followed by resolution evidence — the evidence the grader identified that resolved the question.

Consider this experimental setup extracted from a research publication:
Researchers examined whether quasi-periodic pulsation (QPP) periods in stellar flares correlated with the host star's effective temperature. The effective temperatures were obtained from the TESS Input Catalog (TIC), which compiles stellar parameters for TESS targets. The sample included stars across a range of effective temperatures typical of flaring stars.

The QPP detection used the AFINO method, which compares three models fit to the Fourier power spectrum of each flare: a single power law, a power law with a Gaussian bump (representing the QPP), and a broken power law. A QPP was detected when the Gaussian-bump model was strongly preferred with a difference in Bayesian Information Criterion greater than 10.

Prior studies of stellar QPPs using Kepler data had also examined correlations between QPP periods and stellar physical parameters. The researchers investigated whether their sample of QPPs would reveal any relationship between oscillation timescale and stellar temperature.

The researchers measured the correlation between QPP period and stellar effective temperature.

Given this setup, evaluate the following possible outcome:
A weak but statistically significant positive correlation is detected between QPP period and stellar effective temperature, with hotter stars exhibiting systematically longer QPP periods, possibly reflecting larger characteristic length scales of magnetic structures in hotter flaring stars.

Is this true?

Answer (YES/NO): NO